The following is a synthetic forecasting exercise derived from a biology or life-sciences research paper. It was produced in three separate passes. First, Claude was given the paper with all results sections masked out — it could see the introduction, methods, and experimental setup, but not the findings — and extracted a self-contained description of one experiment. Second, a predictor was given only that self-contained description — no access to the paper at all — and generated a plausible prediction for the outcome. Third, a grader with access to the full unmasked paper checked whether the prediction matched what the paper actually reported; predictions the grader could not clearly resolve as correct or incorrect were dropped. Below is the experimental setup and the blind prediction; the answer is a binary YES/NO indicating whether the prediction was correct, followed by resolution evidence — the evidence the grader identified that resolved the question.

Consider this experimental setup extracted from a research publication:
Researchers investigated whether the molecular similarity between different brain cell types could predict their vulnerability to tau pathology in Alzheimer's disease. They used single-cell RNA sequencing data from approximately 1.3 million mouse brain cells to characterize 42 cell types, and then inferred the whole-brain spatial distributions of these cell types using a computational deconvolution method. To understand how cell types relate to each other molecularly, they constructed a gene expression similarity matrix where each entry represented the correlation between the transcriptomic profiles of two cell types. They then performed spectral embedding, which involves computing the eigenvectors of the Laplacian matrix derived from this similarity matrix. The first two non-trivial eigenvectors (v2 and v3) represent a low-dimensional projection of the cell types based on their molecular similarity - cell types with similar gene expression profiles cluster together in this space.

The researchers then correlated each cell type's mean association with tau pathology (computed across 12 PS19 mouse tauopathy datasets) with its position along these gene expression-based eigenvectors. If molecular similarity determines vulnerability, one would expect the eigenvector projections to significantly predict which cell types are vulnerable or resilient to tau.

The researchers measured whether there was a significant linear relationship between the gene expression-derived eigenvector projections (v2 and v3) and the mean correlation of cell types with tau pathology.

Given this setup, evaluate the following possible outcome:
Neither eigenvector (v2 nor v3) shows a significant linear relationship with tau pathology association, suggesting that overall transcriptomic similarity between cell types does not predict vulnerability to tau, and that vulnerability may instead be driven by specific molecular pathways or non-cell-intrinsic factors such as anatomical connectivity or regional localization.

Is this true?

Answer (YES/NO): YES